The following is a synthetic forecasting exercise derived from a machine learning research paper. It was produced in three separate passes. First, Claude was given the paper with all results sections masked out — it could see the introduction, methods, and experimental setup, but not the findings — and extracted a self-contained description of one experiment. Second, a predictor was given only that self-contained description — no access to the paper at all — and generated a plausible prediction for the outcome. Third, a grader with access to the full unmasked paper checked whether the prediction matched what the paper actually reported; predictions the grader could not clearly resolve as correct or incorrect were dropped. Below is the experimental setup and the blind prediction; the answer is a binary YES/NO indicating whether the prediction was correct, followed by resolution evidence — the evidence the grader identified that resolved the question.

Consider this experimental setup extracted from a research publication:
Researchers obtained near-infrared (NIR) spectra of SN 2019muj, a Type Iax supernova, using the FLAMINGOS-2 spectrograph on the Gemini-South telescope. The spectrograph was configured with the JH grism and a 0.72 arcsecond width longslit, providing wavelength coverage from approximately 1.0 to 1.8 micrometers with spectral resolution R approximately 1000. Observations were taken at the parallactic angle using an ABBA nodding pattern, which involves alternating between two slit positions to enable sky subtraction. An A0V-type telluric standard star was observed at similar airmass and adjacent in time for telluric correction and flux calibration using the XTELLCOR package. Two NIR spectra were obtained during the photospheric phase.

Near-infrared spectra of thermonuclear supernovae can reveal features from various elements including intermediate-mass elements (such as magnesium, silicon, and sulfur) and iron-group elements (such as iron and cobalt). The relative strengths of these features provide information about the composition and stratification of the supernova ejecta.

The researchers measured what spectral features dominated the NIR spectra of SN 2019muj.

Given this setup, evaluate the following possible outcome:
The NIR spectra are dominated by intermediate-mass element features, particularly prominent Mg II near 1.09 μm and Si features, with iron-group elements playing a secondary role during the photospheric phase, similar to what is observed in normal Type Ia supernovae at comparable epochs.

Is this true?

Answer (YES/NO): NO